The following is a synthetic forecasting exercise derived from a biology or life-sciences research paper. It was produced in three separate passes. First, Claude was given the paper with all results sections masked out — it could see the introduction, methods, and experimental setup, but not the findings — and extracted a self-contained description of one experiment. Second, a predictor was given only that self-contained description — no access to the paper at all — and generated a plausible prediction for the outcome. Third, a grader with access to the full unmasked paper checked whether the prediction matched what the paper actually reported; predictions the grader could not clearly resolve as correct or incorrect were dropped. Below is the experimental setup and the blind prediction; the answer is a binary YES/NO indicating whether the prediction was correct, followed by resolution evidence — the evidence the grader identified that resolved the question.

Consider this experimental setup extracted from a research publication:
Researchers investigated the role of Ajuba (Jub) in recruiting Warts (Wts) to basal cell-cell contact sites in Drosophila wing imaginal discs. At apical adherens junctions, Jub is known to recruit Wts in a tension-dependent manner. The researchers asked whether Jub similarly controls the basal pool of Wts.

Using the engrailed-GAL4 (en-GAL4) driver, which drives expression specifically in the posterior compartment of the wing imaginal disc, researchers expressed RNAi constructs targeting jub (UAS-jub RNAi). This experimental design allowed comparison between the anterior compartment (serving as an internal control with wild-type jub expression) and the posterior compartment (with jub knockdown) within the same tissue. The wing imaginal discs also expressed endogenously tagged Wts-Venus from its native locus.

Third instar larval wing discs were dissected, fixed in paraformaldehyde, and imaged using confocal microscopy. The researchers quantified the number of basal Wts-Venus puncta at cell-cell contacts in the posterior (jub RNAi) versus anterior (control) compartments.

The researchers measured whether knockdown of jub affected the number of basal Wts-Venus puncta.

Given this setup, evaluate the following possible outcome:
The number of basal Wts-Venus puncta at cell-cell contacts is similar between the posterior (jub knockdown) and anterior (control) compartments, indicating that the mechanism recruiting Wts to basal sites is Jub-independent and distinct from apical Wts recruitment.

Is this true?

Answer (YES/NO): NO